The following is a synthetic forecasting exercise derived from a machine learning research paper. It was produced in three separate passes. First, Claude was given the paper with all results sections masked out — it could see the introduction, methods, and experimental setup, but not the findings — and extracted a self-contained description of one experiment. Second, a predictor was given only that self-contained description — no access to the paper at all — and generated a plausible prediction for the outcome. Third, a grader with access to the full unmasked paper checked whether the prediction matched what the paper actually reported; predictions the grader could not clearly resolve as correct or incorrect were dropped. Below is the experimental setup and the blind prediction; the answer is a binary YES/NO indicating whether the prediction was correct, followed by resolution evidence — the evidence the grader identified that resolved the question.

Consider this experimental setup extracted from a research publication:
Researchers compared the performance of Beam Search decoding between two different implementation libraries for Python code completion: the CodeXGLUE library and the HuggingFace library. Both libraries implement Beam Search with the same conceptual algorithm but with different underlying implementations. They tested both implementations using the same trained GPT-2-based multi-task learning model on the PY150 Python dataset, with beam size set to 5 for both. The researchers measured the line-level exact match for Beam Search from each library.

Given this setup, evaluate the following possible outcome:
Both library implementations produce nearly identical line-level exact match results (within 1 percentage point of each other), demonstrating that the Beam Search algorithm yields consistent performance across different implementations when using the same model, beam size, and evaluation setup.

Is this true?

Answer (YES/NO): NO